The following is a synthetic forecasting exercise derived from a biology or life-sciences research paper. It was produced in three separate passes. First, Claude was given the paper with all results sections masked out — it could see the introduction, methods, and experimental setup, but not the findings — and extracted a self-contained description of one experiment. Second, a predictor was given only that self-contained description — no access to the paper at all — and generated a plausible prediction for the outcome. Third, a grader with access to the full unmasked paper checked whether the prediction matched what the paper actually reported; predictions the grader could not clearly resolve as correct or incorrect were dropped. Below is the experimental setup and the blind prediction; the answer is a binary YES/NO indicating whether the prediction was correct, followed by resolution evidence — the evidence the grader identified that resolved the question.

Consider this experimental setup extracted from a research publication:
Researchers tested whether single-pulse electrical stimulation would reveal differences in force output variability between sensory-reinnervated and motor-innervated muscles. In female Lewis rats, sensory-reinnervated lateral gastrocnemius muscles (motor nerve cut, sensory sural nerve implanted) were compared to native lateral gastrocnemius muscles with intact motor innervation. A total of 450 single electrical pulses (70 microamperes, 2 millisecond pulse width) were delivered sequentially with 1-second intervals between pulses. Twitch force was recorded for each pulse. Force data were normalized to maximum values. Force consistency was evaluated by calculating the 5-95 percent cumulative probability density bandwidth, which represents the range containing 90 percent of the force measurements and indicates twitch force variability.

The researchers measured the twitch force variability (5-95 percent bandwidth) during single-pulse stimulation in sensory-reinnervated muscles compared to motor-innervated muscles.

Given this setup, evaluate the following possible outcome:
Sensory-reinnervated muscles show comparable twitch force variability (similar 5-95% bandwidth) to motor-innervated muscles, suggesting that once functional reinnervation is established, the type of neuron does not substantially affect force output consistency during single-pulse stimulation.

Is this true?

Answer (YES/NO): NO